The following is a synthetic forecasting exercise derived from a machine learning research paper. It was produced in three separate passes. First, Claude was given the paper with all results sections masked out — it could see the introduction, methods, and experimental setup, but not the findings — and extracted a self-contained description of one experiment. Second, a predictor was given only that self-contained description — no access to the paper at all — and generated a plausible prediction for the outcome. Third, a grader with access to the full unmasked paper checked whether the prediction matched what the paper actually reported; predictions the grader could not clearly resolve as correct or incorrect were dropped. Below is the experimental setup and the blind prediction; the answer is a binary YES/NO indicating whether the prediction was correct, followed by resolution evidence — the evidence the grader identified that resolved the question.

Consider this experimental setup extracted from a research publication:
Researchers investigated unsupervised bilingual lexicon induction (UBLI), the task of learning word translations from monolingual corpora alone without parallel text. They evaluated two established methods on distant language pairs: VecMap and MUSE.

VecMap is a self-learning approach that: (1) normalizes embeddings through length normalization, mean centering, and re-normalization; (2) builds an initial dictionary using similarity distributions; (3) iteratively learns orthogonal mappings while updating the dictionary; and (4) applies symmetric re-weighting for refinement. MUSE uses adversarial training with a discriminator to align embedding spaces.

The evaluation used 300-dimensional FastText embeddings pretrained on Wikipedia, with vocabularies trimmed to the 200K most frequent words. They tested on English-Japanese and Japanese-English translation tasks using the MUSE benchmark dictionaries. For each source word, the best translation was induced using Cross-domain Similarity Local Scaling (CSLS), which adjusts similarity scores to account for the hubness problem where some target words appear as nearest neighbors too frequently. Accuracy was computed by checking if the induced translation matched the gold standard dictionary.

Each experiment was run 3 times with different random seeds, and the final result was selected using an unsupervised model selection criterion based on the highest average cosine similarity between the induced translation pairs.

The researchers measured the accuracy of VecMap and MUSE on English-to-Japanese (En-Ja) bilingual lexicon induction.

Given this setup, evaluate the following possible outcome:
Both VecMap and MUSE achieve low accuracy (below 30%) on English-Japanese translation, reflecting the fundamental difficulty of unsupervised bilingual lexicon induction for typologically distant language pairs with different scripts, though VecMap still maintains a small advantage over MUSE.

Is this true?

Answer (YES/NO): NO